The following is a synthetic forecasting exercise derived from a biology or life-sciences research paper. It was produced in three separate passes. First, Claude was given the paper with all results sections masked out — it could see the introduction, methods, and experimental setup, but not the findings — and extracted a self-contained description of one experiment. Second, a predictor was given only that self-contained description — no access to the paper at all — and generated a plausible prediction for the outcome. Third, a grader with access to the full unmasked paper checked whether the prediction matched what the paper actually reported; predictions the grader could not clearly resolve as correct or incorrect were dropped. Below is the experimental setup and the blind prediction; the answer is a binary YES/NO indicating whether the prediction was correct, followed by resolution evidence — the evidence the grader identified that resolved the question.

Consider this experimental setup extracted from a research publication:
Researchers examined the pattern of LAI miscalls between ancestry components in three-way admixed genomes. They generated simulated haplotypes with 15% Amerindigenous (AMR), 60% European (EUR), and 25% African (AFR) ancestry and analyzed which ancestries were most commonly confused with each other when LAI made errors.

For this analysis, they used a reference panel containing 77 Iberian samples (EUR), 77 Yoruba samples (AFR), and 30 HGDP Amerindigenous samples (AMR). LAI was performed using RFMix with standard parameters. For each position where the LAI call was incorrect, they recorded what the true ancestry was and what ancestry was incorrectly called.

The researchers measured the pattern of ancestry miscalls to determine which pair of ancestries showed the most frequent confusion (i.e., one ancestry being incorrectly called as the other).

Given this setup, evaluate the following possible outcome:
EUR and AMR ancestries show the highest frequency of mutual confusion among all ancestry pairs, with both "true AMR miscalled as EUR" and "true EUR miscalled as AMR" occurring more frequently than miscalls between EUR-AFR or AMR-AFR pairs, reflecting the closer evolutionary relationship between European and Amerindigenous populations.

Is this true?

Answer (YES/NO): NO